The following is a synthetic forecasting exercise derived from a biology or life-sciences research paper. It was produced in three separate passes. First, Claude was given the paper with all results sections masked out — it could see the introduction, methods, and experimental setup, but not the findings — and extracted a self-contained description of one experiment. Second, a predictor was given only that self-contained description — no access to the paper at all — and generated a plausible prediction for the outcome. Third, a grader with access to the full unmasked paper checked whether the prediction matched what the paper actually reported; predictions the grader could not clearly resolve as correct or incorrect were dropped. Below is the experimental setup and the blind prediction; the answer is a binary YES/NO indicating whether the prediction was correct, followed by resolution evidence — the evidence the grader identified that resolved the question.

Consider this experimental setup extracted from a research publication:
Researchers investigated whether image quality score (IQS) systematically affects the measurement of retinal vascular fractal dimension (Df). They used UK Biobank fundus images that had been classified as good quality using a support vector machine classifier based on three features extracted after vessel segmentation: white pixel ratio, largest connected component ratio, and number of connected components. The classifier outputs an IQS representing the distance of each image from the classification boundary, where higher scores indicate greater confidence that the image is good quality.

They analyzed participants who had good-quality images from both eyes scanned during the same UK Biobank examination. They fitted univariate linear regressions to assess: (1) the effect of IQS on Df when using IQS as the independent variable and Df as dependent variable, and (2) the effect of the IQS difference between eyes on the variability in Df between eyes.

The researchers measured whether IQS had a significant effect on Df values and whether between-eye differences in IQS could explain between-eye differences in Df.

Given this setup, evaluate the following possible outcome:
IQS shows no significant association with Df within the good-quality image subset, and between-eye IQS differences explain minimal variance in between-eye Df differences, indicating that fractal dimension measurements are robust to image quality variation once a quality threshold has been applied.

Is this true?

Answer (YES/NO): NO